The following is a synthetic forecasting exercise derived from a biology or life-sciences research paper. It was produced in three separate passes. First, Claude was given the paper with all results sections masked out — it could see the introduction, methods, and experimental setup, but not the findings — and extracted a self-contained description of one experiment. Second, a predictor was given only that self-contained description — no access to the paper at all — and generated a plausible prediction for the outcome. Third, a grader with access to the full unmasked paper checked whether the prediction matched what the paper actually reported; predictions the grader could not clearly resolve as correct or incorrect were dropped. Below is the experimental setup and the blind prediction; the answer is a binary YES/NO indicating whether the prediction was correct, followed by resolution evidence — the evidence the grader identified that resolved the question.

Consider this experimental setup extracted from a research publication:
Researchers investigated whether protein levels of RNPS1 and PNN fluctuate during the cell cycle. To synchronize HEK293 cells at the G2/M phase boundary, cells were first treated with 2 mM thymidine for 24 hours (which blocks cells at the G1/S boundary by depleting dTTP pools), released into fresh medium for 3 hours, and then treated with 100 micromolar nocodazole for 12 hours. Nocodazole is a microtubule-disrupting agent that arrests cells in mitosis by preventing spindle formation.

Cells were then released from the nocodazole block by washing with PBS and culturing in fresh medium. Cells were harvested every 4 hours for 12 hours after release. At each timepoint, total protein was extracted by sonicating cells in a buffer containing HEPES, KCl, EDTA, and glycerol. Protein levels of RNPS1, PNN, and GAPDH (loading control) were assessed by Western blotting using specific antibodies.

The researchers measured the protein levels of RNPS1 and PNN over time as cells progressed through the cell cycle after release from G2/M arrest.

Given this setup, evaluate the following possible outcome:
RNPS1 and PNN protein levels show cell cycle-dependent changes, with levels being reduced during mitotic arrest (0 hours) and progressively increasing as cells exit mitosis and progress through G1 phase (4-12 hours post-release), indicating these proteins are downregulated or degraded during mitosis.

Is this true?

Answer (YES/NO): NO